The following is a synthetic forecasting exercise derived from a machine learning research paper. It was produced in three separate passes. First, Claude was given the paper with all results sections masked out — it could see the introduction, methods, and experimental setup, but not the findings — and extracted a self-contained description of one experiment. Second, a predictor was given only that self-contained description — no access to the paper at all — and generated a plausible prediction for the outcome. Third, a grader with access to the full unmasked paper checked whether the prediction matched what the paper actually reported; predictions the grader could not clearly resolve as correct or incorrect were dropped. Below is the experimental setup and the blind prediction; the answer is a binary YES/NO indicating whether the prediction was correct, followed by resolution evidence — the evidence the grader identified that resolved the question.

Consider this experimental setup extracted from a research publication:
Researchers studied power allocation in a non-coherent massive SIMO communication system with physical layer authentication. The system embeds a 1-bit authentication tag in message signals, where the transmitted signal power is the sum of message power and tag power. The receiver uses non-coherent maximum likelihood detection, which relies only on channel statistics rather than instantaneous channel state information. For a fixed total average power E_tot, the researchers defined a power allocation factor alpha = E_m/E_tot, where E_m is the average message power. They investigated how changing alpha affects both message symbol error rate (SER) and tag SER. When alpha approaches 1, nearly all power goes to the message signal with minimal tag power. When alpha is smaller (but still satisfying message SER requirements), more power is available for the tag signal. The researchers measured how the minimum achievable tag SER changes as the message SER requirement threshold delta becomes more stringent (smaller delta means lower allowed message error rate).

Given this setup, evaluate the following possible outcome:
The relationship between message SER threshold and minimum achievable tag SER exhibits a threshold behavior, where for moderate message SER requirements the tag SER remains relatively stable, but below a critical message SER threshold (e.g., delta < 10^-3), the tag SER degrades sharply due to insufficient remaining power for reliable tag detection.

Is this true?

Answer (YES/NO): NO